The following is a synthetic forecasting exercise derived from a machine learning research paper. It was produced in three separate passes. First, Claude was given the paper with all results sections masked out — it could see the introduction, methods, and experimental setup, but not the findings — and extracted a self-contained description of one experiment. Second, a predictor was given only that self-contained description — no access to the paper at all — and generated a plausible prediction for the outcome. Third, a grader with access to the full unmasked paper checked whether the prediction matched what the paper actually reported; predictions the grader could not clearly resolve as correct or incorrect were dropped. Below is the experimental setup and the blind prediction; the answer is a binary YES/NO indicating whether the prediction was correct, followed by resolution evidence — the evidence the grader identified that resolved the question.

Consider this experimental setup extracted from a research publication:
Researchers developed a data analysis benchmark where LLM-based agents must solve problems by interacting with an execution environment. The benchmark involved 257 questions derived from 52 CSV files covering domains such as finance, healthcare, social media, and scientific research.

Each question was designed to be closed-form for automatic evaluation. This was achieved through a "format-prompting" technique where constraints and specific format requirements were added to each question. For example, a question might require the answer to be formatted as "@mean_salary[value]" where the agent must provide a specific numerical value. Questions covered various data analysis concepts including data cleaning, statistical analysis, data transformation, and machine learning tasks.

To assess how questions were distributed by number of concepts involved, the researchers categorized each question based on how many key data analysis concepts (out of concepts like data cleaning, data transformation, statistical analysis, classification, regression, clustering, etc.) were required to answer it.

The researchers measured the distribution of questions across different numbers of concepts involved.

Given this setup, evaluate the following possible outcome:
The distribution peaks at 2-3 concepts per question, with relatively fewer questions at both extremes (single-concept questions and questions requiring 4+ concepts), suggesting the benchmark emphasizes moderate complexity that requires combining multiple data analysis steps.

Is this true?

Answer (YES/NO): NO